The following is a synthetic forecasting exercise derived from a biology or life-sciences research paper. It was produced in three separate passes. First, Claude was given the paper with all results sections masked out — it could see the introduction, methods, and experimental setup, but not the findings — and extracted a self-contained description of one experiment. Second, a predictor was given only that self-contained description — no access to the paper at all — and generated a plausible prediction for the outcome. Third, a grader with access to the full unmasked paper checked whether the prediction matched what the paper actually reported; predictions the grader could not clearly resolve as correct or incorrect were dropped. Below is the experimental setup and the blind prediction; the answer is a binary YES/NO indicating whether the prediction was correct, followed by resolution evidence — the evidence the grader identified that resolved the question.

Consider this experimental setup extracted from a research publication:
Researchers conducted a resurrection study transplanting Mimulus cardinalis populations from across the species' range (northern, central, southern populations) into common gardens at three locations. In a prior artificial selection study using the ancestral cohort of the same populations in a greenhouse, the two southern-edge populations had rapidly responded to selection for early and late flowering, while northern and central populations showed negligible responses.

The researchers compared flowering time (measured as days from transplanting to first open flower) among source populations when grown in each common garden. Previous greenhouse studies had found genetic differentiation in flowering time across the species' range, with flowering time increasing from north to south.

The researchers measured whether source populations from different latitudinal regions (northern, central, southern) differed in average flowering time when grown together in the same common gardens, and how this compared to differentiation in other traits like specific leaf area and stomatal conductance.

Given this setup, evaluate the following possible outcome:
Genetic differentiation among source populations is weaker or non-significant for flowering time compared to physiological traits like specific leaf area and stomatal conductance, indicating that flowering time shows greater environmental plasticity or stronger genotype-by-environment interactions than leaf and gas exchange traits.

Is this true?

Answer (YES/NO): NO